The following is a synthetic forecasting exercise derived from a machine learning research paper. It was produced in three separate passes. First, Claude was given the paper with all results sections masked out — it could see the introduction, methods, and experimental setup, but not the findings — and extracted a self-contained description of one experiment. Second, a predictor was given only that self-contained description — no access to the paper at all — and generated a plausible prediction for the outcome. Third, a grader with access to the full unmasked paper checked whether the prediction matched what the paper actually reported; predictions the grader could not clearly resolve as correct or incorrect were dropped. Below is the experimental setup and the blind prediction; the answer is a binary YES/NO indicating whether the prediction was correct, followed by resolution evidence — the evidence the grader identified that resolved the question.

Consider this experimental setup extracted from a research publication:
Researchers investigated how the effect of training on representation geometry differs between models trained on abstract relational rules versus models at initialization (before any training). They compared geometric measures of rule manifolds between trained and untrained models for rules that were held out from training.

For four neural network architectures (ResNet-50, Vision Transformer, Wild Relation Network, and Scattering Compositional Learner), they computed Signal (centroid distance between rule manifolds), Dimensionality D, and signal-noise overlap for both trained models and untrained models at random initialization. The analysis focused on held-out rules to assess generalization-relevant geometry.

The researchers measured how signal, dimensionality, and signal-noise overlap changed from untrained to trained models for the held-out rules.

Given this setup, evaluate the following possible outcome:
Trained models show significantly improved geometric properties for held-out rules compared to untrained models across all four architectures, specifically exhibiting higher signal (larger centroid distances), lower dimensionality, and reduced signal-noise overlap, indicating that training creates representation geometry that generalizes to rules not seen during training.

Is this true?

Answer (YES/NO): NO